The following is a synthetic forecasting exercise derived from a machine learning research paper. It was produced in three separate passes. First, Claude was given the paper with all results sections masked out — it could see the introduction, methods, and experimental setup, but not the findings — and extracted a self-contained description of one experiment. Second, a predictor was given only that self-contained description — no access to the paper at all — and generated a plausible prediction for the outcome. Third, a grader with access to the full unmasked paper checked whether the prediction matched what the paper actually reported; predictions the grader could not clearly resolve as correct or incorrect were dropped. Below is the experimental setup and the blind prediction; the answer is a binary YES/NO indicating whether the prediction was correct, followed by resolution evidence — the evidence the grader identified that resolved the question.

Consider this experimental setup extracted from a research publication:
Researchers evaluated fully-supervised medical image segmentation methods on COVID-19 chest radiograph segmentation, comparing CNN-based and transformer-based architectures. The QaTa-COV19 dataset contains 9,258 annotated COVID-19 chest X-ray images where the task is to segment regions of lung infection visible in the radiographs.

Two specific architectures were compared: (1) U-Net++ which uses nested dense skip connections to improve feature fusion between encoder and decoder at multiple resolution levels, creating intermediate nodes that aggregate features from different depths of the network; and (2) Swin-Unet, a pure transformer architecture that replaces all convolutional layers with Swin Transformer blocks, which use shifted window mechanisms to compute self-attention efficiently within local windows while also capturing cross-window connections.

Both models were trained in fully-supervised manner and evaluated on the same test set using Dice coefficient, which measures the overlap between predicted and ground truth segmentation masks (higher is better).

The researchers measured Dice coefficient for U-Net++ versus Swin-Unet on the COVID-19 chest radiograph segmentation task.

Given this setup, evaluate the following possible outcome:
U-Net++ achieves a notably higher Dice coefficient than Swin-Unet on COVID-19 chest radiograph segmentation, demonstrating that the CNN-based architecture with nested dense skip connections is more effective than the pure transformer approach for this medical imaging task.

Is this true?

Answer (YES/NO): YES